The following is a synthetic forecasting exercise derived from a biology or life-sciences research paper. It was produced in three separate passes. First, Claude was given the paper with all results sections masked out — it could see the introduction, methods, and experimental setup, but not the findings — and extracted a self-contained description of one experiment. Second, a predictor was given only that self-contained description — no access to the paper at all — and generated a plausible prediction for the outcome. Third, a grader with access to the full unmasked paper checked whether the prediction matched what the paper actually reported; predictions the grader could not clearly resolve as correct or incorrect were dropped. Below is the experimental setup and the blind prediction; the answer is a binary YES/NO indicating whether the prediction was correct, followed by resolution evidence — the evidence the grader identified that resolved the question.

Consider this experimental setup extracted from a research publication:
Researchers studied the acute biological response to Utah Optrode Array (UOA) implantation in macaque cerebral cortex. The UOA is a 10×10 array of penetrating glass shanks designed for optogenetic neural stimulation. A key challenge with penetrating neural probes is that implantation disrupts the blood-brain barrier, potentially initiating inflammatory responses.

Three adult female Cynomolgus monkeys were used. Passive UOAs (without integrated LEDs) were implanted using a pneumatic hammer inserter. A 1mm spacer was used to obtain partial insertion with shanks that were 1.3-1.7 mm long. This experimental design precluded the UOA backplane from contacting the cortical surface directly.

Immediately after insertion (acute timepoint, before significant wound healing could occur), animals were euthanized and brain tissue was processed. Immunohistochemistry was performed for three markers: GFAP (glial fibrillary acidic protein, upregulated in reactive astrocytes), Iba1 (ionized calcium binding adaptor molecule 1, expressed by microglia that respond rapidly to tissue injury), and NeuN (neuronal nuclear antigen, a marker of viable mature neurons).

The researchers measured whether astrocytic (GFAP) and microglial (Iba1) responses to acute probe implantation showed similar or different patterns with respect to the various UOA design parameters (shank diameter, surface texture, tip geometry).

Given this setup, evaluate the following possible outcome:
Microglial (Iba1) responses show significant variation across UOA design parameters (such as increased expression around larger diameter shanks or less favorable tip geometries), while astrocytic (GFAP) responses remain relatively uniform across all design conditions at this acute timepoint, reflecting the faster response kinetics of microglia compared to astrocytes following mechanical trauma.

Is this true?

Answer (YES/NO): NO